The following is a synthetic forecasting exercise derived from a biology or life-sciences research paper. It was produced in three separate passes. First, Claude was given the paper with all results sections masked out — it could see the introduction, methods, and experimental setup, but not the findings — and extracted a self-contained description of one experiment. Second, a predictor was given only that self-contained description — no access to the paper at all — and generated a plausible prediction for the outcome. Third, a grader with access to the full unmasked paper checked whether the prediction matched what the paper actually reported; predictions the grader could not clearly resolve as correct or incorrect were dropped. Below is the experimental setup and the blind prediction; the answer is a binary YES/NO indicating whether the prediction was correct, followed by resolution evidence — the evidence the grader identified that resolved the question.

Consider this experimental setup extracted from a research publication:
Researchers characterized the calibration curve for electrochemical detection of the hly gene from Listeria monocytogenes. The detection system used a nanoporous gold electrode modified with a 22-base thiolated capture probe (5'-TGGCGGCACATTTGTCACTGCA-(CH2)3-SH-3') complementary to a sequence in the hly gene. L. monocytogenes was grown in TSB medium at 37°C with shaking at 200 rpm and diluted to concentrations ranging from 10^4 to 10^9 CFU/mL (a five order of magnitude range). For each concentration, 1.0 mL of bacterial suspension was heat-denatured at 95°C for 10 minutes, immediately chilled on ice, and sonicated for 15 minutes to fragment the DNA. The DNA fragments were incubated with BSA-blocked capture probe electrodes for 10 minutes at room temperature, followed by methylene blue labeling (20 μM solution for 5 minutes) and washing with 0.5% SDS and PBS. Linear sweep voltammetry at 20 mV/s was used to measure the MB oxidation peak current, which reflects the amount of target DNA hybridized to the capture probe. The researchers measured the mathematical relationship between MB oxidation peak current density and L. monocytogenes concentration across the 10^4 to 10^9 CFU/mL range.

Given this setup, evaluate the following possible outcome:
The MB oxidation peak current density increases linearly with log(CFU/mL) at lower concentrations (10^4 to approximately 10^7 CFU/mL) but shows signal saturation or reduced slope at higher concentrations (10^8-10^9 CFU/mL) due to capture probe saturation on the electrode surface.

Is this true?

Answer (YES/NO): NO